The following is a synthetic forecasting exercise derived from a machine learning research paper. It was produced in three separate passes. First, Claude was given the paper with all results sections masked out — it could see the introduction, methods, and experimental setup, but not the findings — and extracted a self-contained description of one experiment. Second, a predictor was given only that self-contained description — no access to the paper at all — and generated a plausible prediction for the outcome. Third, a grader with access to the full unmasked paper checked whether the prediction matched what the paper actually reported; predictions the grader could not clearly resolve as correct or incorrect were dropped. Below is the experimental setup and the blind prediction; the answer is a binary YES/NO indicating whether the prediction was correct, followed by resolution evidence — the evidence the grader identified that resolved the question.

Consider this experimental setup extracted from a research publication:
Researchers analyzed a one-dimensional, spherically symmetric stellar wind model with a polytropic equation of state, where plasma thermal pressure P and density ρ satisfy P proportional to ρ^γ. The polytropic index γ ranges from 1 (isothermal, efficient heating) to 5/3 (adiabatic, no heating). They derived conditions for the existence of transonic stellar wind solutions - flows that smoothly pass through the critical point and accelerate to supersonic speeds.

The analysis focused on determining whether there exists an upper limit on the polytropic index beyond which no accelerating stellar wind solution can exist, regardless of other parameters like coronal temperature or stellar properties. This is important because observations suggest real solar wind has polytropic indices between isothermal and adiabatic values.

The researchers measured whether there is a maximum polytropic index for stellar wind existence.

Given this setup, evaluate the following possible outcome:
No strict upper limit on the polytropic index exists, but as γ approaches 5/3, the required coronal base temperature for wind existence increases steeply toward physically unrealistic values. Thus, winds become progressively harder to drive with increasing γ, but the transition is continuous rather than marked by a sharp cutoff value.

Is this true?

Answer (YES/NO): NO